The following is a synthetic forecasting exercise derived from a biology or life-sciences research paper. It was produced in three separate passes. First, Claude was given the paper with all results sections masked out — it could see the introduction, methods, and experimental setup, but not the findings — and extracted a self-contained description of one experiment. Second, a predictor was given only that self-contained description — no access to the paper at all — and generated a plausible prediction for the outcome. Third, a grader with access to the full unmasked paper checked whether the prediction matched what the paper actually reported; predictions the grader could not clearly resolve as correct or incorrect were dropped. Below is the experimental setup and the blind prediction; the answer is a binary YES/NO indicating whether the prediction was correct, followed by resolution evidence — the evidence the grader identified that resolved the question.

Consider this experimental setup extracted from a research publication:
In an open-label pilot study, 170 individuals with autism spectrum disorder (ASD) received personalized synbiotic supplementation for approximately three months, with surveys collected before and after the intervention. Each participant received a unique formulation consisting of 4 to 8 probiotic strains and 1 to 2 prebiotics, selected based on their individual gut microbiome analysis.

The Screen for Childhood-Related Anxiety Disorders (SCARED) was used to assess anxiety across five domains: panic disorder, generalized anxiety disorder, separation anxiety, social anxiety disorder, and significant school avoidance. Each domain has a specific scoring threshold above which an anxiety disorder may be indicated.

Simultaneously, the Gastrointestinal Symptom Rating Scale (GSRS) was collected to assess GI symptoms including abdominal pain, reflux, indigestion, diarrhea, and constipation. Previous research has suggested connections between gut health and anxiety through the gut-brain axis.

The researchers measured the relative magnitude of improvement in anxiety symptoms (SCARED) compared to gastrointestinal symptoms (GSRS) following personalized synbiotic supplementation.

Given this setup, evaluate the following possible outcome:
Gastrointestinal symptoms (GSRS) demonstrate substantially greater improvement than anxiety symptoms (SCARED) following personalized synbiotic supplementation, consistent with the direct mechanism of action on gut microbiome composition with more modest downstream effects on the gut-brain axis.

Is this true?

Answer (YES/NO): YES